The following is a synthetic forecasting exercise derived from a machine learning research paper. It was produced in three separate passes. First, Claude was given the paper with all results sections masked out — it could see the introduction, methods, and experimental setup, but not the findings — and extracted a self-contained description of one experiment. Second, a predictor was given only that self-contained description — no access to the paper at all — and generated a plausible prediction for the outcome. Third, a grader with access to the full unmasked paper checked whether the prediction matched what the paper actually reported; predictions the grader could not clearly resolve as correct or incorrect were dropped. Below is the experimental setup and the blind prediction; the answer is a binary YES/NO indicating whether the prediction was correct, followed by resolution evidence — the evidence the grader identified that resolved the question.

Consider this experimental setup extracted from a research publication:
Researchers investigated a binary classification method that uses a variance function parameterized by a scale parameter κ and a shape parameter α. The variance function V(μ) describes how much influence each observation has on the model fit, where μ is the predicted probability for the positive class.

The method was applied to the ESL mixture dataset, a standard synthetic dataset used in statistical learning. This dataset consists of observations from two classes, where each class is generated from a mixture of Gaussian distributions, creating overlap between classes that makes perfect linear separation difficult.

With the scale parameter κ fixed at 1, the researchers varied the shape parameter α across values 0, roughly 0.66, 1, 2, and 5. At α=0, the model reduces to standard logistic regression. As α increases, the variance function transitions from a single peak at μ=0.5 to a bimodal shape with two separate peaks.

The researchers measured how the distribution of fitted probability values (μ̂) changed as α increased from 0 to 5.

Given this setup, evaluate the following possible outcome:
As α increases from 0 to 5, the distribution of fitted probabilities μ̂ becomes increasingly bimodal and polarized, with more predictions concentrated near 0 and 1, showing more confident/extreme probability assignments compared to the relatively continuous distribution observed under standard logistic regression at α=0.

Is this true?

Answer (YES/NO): NO